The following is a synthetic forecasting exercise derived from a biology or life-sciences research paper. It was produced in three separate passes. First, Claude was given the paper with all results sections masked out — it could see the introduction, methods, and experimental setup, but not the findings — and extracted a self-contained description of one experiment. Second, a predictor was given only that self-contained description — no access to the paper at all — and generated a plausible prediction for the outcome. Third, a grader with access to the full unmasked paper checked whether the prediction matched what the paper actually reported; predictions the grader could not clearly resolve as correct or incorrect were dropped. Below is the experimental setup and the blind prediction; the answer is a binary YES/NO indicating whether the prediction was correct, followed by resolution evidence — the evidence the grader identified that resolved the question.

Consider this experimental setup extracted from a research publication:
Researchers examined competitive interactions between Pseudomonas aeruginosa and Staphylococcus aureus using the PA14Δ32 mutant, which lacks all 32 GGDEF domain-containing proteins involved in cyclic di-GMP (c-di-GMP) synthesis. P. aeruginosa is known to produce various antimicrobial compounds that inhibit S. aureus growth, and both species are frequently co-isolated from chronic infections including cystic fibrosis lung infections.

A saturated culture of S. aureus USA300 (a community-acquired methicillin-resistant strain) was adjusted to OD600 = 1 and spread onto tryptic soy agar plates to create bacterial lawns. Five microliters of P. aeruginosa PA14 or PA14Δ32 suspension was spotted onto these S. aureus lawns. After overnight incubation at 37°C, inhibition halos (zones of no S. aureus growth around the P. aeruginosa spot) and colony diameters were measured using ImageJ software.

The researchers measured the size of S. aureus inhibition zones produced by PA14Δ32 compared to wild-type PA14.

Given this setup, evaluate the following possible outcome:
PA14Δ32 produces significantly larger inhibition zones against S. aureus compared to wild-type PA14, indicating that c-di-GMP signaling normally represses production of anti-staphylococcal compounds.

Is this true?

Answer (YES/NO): NO